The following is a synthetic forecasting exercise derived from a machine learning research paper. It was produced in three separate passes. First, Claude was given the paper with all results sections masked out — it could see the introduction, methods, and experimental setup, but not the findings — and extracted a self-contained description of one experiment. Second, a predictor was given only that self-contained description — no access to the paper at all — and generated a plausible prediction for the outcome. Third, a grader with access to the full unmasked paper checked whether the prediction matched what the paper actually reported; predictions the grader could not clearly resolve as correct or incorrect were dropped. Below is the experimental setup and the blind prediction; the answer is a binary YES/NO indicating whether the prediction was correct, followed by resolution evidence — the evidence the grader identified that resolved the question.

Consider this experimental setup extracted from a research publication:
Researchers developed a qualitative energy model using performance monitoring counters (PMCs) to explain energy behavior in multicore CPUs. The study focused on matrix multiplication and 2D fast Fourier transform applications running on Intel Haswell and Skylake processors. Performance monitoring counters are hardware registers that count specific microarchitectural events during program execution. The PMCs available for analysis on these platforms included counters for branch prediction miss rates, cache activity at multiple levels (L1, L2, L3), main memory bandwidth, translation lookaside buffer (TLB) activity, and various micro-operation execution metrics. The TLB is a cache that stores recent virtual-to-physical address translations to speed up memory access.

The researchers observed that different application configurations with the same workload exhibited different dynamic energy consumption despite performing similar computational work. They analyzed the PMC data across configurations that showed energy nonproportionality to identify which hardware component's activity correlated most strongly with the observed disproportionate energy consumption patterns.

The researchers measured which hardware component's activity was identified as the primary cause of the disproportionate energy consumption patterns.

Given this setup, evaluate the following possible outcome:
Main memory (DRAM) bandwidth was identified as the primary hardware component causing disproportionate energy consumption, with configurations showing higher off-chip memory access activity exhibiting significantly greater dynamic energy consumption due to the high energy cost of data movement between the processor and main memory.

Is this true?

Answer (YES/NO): NO